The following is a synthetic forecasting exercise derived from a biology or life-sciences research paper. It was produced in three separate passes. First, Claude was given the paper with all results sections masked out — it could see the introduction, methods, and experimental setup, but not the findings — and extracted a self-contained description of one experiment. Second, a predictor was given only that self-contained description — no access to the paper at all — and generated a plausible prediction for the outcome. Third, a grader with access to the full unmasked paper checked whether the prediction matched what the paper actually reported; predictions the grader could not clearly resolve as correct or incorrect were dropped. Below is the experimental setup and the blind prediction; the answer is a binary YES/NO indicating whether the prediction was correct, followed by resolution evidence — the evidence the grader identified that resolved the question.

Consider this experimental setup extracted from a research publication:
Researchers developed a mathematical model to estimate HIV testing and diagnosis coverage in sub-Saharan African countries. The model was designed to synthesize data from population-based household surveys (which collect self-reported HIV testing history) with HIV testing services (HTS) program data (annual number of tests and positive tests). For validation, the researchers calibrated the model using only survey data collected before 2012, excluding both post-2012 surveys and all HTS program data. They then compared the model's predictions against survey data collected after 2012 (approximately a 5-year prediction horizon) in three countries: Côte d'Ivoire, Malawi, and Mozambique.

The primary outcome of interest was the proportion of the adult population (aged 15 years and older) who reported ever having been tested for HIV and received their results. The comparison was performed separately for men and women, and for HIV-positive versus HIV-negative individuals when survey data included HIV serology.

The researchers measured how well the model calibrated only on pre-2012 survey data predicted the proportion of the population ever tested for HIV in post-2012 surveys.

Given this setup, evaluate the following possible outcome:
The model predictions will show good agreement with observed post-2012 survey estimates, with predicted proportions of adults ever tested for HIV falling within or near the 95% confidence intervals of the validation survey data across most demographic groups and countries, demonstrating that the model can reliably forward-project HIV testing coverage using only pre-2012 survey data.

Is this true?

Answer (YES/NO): YES